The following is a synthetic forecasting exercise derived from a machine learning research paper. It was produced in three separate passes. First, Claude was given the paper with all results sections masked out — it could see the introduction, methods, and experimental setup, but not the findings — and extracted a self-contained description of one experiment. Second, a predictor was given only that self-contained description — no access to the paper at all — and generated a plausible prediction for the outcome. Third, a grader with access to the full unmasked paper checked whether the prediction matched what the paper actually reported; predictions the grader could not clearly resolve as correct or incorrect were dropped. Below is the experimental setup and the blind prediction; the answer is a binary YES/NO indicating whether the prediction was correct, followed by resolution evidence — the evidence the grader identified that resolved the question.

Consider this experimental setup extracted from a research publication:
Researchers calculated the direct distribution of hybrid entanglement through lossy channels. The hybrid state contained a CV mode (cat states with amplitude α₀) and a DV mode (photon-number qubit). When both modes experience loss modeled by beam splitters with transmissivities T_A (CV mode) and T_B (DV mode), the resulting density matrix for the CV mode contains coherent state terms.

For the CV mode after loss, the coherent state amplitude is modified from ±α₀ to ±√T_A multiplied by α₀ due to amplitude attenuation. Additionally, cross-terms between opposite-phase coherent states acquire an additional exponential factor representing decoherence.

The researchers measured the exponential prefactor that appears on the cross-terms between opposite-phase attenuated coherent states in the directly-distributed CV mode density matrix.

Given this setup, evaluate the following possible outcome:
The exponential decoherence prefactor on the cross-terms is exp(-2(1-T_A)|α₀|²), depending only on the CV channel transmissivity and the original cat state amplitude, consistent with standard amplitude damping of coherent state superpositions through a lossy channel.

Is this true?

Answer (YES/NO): YES